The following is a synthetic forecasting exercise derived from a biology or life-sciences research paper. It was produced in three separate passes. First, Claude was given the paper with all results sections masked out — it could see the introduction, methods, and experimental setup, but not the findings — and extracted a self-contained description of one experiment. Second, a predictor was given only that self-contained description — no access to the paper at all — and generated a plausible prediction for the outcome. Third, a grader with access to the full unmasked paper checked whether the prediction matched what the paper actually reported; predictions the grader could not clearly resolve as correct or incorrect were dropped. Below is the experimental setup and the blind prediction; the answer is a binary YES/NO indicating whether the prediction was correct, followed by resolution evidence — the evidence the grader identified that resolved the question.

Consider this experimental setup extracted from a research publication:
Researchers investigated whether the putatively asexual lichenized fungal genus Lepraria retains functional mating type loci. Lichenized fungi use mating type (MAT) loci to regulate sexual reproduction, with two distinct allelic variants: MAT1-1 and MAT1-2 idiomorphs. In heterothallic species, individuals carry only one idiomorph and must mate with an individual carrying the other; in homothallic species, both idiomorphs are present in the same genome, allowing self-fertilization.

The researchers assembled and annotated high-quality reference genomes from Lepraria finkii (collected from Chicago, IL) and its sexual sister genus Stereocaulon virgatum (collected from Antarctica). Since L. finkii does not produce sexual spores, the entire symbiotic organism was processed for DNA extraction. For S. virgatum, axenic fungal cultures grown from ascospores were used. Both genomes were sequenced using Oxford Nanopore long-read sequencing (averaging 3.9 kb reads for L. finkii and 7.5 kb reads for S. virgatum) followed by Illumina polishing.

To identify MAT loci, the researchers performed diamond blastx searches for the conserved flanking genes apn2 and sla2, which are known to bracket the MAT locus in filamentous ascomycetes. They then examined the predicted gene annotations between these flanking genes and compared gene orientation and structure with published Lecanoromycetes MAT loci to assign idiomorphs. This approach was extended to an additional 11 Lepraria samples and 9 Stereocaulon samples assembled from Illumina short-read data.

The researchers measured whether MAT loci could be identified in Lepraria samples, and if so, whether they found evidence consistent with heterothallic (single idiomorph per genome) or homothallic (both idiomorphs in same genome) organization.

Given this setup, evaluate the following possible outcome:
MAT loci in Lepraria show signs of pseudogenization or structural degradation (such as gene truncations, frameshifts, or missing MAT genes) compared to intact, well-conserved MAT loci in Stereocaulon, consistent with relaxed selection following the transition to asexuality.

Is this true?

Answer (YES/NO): NO